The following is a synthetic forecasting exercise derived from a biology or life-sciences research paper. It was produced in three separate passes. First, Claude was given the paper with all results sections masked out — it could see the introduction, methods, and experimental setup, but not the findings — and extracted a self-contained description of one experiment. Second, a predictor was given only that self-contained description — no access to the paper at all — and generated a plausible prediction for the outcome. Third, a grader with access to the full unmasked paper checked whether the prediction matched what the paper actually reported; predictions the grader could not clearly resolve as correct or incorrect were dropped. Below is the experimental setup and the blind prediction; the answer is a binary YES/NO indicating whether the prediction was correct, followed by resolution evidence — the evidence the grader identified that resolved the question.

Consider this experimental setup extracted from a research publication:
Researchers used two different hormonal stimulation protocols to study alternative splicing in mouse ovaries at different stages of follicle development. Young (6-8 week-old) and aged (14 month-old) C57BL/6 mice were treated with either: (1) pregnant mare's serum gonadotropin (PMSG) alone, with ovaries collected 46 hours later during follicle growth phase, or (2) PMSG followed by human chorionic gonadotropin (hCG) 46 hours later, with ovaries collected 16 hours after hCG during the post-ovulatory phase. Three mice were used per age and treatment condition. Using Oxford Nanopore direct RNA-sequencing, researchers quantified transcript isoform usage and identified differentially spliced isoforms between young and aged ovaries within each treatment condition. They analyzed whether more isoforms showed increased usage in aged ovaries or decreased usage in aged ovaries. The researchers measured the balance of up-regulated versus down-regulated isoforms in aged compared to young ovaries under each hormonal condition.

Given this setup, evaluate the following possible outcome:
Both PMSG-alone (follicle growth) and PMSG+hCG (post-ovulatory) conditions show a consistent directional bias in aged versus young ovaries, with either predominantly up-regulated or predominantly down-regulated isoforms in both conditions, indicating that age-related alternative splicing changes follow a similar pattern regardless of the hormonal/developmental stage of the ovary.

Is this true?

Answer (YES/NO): YES